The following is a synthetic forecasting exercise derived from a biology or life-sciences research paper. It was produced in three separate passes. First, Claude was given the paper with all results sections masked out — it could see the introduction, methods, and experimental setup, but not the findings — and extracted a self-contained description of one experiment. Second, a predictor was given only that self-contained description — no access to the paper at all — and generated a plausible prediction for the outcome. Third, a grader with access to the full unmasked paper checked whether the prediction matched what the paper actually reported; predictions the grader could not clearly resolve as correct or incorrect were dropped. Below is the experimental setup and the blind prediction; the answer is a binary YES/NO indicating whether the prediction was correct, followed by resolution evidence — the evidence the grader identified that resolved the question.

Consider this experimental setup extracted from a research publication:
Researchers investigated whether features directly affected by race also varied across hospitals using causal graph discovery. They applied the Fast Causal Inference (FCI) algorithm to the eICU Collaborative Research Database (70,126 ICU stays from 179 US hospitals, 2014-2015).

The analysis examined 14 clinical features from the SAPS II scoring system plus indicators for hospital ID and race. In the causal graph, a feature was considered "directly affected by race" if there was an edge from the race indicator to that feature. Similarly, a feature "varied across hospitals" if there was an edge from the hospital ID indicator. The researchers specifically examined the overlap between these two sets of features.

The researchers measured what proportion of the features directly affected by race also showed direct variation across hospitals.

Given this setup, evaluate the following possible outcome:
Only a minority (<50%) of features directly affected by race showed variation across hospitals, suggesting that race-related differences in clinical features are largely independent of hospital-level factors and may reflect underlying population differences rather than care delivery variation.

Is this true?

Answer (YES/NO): YES